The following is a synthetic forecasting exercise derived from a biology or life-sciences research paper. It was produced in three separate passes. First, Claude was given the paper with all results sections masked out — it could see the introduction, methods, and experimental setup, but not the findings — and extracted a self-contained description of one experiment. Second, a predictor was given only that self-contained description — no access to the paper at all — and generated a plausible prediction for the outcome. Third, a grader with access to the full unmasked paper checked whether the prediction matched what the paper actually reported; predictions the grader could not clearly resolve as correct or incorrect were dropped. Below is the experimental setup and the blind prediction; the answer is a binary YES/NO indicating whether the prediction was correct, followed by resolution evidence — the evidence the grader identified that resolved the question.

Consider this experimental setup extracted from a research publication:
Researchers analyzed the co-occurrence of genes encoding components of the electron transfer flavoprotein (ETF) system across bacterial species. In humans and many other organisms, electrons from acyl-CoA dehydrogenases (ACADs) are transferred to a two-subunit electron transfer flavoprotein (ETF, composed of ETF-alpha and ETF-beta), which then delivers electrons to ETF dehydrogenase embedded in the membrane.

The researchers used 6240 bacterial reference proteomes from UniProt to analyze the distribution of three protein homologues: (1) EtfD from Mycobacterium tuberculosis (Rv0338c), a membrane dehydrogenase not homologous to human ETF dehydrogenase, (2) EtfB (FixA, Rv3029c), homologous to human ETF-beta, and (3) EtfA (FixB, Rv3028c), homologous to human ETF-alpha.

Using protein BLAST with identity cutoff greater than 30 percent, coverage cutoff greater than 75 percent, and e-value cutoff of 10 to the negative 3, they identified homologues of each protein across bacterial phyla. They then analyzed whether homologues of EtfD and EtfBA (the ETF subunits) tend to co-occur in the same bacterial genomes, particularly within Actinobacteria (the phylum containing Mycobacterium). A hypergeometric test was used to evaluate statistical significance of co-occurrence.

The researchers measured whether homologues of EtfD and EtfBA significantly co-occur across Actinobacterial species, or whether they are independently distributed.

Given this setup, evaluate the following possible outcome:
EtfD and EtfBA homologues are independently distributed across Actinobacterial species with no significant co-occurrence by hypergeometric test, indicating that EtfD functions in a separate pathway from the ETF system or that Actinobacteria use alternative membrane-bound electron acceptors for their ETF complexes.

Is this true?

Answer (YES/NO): NO